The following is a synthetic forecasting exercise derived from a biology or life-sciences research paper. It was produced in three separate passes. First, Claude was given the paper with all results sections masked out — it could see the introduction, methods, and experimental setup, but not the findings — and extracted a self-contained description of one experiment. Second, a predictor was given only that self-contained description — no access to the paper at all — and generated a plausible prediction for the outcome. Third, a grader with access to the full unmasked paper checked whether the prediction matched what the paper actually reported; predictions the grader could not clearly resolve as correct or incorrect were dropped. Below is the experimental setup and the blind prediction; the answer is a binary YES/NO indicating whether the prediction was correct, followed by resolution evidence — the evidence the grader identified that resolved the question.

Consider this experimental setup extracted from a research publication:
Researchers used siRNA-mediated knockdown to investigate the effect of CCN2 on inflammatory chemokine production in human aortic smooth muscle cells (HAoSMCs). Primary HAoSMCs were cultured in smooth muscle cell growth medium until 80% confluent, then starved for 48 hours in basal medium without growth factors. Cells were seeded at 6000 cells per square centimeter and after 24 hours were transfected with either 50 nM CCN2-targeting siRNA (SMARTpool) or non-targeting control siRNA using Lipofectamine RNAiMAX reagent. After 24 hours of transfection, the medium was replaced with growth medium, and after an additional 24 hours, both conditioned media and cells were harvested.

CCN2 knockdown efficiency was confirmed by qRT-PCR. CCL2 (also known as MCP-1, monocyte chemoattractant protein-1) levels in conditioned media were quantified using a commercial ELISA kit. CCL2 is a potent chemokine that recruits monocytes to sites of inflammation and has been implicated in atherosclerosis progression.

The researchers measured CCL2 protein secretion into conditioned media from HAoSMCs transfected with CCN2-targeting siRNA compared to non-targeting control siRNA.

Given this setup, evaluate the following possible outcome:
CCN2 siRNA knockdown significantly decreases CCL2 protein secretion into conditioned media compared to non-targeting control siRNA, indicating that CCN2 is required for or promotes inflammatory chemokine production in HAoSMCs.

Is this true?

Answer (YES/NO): NO